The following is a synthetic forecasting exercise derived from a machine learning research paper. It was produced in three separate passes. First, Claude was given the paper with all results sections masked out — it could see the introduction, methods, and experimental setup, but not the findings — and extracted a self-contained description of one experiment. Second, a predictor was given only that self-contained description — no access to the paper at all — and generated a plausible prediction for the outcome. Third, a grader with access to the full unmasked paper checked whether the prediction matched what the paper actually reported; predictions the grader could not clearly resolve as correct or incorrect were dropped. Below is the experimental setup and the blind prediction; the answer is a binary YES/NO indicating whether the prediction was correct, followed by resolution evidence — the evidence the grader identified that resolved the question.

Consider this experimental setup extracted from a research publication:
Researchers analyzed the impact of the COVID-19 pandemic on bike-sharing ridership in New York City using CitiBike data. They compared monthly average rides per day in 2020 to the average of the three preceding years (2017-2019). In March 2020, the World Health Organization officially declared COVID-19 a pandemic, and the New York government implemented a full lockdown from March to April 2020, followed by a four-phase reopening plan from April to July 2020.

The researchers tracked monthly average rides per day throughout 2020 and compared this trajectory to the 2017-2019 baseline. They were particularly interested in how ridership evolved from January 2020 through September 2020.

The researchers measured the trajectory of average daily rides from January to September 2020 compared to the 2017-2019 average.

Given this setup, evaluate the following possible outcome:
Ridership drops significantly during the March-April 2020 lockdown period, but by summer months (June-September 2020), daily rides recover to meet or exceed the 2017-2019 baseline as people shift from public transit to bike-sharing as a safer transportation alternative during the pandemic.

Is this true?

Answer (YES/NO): YES